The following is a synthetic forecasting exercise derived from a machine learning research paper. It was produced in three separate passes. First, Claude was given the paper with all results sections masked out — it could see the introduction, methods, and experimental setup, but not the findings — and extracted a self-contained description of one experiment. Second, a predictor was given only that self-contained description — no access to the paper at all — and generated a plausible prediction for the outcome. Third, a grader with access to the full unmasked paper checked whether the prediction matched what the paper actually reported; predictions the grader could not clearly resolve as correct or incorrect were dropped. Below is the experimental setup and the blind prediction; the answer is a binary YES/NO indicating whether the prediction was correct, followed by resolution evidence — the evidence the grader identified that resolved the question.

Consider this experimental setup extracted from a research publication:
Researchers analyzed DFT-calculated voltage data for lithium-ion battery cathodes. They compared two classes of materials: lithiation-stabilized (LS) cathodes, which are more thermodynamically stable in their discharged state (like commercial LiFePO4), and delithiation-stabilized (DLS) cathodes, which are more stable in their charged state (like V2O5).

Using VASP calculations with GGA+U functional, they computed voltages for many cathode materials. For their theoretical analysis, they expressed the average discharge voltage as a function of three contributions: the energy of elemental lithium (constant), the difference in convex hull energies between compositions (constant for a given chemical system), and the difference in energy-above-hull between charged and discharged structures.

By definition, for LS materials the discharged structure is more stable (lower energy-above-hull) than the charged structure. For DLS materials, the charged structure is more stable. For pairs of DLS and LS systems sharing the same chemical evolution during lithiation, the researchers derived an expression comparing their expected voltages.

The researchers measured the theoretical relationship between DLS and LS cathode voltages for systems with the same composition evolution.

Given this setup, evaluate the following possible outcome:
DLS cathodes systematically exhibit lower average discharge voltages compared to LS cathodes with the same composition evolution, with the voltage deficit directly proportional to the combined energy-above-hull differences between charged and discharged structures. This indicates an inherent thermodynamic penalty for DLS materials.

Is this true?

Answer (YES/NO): YES